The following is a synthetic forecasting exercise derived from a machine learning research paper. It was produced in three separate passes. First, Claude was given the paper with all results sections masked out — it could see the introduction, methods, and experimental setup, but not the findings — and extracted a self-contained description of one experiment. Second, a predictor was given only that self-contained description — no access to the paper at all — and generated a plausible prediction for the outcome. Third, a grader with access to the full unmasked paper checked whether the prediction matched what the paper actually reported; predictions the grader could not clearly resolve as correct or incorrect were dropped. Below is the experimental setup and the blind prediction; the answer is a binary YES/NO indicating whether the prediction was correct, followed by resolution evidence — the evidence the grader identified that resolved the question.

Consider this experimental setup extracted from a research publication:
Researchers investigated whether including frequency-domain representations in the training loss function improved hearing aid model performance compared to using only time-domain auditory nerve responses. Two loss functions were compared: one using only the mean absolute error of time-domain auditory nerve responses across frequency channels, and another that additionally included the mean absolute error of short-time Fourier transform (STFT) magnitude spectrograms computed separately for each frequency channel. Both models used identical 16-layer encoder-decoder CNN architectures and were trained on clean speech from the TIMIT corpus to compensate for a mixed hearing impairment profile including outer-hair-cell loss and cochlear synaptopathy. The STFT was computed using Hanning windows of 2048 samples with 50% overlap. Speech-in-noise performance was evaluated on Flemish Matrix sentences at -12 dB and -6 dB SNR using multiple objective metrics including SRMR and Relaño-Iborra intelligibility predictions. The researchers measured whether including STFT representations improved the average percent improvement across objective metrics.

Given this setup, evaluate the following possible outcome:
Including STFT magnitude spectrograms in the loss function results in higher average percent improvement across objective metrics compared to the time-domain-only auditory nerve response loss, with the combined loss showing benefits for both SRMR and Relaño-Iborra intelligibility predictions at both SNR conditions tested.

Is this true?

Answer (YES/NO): NO